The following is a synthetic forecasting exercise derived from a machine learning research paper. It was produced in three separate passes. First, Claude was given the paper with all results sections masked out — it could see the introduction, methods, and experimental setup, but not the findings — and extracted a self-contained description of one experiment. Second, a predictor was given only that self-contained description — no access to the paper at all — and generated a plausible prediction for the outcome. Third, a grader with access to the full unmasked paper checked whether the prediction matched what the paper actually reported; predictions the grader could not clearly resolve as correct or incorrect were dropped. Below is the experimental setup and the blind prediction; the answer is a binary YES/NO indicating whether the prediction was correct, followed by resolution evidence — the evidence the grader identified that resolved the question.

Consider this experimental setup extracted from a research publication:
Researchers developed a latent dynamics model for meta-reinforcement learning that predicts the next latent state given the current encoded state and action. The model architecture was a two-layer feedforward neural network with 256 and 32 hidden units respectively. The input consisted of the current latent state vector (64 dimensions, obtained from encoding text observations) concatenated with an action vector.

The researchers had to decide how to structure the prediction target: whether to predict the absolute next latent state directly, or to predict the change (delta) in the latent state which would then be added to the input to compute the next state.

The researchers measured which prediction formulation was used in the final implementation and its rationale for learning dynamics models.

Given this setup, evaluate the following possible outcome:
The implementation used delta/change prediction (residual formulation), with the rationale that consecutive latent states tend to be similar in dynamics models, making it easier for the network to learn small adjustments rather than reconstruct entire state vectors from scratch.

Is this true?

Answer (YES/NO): YES